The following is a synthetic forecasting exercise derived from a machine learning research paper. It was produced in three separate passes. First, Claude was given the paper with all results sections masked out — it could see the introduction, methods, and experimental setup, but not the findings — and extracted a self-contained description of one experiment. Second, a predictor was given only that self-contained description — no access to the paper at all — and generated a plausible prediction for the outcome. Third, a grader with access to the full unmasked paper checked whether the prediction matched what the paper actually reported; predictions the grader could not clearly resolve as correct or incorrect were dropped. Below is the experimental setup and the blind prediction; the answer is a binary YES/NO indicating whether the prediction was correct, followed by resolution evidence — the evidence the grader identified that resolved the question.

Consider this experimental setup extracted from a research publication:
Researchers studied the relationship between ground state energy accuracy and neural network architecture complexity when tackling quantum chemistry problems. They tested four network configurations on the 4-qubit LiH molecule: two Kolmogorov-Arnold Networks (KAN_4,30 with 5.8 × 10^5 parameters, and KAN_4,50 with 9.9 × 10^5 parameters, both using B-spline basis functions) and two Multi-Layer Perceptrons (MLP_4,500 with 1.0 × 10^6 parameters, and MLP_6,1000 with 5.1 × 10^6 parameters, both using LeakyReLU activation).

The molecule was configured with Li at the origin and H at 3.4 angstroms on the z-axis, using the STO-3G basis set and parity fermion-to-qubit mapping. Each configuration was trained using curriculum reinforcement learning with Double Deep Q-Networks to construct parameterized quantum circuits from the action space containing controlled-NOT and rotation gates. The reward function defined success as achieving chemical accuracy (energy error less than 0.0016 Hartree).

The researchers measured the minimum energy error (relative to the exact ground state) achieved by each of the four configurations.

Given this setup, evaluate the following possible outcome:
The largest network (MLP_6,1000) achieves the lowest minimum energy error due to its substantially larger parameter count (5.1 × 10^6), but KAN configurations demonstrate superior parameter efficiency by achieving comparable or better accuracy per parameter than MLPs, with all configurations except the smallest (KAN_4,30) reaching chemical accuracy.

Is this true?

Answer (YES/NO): NO